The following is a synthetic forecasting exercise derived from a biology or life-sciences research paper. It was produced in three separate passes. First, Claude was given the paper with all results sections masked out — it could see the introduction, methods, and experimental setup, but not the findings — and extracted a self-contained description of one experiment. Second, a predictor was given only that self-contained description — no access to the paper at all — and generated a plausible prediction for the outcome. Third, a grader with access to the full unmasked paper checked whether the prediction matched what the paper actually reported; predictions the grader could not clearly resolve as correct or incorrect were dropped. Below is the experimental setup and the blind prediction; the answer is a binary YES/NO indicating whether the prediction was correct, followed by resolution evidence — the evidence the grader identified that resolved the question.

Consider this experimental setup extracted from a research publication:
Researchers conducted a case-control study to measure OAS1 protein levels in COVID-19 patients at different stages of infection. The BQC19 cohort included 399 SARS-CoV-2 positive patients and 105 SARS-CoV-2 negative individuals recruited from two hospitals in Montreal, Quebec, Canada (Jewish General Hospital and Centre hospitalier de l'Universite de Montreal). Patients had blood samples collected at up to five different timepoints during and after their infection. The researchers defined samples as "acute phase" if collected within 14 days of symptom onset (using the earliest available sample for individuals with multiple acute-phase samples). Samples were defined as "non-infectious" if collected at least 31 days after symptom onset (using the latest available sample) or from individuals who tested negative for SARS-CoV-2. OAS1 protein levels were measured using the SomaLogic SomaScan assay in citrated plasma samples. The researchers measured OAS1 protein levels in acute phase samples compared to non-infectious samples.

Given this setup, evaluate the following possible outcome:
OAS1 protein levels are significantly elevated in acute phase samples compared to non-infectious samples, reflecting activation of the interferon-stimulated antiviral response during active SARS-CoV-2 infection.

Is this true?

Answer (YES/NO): YES